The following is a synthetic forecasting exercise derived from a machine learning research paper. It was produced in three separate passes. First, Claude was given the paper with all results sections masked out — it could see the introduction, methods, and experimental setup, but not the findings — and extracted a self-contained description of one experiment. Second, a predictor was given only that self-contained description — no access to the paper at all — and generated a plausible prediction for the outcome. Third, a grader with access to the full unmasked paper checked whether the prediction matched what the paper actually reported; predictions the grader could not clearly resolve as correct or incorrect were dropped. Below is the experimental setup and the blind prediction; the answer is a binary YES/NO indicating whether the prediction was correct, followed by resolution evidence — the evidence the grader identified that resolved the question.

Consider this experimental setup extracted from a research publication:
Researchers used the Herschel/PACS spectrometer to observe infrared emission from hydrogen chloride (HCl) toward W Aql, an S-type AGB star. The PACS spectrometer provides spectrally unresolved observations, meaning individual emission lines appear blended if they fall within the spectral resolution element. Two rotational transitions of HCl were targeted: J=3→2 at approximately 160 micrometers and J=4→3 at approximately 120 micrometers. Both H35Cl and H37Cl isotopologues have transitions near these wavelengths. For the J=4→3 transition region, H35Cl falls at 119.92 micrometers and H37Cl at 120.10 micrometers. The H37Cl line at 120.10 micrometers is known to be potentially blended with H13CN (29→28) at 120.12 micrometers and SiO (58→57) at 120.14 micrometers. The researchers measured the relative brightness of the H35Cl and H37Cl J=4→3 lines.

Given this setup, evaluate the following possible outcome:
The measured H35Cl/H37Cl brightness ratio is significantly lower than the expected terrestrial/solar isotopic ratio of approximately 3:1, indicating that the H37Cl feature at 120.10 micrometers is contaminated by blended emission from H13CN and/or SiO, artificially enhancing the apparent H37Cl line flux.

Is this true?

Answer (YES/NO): YES